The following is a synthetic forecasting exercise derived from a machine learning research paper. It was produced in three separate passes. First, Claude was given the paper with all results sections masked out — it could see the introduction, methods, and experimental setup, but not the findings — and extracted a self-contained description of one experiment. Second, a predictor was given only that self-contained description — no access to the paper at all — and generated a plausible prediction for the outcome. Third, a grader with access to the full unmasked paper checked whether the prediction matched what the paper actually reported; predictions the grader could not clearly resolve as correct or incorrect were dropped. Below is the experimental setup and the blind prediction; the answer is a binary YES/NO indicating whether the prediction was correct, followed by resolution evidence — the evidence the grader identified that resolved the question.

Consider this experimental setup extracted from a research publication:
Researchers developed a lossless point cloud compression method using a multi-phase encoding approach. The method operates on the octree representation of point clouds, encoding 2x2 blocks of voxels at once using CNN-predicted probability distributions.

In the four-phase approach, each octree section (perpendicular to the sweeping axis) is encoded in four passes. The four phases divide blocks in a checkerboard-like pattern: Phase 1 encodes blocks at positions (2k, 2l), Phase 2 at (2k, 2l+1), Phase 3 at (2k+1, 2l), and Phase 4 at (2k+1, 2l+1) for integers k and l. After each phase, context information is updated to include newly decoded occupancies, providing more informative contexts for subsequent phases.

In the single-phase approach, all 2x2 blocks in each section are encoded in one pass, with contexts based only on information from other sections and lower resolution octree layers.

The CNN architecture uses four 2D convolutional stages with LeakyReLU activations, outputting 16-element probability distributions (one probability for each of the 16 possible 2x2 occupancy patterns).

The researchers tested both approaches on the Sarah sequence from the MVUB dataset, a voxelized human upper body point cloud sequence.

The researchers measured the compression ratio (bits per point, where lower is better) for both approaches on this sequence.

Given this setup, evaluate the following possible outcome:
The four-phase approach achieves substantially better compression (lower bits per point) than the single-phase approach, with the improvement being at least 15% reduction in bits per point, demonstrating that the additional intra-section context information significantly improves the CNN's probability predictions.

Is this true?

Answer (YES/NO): NO